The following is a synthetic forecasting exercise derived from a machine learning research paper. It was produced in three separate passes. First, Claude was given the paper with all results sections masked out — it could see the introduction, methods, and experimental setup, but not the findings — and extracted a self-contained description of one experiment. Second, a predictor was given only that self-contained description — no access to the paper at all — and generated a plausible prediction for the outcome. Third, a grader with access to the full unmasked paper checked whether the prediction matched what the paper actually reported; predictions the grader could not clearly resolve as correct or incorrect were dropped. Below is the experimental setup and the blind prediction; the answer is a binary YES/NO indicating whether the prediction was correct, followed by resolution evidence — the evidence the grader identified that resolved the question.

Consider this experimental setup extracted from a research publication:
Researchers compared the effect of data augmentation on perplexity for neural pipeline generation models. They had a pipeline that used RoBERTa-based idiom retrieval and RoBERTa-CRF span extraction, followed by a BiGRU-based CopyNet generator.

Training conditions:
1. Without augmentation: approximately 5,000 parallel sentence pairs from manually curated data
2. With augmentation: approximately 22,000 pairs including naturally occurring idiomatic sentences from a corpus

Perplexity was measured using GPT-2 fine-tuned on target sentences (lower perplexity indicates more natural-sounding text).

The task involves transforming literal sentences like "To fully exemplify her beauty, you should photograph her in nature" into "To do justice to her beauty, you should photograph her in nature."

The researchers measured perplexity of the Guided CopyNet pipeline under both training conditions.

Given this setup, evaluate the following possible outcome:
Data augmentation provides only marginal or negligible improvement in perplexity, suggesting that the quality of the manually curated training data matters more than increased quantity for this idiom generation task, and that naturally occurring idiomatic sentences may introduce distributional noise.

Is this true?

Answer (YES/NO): NO